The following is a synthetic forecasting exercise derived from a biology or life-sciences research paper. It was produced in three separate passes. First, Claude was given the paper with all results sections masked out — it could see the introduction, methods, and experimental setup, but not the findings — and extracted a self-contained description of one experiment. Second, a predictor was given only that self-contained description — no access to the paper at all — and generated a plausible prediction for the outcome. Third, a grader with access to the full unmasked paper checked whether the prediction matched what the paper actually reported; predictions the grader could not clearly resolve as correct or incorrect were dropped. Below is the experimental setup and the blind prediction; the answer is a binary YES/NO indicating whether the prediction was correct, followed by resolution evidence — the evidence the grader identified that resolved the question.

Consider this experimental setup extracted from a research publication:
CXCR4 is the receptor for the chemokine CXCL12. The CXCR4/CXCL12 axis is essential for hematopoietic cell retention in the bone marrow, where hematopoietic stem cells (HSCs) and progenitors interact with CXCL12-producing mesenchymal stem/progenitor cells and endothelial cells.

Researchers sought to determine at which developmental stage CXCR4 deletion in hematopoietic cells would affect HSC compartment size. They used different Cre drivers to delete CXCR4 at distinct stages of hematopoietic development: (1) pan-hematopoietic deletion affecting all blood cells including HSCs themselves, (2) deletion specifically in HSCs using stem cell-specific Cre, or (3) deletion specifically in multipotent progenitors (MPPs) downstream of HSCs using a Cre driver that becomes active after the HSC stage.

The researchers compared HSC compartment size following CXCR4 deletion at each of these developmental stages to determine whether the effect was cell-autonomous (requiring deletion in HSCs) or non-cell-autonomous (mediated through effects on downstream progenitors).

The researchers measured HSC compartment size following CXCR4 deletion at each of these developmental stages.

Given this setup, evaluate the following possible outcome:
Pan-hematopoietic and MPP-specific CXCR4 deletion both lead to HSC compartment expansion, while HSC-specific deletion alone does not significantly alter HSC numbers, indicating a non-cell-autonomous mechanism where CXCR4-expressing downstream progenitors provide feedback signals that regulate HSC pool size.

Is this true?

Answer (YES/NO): NO